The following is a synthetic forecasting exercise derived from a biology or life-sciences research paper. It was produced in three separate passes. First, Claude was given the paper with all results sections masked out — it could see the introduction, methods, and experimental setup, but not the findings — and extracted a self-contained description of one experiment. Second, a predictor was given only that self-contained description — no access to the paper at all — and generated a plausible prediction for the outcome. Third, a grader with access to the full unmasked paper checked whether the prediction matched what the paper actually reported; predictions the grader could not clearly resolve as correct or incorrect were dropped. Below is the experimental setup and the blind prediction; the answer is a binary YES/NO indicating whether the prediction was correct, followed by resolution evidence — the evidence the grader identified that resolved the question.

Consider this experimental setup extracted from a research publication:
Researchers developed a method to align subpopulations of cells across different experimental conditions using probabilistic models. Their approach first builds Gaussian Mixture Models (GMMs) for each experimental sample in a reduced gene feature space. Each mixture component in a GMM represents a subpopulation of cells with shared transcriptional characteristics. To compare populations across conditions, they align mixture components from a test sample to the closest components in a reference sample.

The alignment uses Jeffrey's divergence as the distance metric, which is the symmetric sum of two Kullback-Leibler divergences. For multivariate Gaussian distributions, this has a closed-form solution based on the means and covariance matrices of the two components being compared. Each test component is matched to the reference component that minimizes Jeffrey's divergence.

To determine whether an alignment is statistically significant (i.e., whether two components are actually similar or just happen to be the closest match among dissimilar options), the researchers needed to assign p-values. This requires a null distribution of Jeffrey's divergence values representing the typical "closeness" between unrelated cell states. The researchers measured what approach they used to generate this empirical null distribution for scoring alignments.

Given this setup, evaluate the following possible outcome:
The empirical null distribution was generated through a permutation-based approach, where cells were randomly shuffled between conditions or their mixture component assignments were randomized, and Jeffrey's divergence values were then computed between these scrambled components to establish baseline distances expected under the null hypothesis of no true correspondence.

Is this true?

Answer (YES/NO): NO